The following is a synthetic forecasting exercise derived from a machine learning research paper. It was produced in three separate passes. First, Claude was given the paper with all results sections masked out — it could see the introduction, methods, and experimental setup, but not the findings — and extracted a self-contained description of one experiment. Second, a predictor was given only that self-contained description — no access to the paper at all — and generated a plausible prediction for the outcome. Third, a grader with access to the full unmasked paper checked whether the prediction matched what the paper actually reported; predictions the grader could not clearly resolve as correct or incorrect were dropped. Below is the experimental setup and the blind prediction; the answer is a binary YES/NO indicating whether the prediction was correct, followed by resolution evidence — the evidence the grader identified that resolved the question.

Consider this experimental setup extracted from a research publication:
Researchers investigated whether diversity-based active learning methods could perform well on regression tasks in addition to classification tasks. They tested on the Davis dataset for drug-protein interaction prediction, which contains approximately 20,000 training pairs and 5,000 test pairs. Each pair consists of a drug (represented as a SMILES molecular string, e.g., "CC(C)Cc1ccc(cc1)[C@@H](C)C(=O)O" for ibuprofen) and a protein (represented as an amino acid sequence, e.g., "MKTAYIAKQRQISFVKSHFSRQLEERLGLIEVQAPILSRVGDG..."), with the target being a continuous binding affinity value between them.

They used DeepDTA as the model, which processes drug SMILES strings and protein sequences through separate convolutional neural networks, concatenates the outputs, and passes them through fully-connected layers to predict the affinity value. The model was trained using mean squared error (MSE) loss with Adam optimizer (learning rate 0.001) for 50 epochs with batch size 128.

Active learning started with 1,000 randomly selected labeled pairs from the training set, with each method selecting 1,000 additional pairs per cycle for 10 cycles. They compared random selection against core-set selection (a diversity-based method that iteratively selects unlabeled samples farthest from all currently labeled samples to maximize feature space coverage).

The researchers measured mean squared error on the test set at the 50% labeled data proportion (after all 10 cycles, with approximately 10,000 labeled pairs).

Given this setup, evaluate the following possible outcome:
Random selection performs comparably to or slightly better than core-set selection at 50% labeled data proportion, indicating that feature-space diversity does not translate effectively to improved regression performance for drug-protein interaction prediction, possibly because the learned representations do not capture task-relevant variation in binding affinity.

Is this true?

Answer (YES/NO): NO